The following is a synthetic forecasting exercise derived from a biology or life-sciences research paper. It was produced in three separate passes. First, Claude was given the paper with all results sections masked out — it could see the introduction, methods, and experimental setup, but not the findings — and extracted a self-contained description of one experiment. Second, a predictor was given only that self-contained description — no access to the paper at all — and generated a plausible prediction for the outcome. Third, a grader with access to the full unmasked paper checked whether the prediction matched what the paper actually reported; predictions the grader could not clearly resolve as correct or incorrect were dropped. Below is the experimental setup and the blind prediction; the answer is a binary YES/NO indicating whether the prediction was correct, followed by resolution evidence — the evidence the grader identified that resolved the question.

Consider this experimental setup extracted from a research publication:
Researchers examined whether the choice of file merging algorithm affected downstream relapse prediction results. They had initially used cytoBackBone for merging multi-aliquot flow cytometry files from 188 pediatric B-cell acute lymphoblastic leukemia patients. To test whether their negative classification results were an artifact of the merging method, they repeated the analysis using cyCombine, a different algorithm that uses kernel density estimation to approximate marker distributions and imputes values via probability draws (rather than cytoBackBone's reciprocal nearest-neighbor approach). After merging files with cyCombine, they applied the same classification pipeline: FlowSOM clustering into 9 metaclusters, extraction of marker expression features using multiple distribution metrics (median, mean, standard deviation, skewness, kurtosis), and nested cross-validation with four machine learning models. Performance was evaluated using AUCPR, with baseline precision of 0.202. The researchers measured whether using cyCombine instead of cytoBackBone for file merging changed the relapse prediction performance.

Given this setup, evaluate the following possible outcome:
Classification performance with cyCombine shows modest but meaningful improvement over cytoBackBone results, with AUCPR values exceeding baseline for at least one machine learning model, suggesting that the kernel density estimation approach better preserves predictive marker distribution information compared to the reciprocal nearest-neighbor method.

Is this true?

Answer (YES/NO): NO